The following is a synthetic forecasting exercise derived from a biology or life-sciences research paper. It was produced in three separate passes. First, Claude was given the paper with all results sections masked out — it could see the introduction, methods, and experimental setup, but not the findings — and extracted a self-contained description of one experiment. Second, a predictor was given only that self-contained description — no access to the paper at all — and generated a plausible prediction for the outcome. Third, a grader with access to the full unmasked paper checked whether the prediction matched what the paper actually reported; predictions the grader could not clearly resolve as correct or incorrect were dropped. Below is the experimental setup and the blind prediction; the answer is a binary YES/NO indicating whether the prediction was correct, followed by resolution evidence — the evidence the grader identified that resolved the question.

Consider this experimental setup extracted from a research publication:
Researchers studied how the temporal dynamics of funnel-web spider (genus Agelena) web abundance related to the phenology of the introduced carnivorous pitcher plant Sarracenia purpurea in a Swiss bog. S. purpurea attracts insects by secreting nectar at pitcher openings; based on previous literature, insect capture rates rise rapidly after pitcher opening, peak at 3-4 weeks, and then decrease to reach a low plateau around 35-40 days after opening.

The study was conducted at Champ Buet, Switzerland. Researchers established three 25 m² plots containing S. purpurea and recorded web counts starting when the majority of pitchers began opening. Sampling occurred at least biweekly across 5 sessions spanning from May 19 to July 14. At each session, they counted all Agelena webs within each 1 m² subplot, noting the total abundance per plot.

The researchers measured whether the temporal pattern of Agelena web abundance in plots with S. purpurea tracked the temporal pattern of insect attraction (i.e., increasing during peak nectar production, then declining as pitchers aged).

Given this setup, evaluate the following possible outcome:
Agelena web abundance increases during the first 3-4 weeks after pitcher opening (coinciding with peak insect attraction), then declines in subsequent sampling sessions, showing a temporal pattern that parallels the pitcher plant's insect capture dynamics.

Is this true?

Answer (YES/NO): YES